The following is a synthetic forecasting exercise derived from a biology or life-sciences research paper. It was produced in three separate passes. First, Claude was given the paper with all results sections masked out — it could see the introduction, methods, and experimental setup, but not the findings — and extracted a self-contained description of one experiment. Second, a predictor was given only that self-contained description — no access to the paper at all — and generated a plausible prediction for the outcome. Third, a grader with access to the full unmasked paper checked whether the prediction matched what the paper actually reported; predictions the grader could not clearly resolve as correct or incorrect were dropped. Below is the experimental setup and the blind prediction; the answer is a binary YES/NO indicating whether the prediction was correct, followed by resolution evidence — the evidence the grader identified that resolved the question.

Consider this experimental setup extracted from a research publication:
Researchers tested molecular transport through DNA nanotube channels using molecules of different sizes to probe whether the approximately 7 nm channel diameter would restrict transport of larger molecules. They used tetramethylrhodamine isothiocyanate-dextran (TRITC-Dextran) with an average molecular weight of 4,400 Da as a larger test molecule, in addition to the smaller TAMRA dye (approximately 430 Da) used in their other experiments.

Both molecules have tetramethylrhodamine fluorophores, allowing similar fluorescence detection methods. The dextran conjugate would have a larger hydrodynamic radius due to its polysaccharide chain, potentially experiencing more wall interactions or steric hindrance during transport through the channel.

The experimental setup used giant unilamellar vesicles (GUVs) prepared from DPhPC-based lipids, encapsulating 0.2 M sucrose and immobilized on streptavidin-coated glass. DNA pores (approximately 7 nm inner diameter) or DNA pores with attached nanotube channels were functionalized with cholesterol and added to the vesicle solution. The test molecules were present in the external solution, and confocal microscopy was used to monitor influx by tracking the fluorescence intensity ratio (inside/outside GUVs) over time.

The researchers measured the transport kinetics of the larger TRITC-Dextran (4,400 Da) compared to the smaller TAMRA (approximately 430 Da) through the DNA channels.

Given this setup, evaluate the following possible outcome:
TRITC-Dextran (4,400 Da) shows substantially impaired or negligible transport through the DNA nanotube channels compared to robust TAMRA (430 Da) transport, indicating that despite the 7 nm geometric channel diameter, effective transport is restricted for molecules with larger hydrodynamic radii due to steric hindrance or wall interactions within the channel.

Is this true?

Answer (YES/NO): YES